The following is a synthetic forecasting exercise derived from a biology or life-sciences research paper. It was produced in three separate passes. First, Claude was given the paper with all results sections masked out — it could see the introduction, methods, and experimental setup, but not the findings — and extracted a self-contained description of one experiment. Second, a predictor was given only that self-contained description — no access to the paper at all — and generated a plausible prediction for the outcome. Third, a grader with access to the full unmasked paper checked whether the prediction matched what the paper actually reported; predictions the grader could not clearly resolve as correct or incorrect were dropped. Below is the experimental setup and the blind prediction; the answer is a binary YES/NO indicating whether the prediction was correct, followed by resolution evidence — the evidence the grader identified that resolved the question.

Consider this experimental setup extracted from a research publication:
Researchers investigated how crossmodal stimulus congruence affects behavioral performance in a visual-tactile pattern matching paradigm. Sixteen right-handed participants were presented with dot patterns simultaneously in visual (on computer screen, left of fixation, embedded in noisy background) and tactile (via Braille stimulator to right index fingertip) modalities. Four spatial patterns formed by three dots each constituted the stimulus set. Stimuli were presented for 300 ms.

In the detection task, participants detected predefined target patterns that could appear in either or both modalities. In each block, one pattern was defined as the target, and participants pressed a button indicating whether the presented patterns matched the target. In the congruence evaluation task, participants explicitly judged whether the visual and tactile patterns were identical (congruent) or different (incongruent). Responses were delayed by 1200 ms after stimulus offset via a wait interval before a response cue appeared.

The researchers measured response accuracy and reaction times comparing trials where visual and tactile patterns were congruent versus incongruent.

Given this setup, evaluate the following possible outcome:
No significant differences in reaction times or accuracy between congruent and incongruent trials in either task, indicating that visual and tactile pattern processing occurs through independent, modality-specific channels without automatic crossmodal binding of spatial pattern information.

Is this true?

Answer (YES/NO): NO